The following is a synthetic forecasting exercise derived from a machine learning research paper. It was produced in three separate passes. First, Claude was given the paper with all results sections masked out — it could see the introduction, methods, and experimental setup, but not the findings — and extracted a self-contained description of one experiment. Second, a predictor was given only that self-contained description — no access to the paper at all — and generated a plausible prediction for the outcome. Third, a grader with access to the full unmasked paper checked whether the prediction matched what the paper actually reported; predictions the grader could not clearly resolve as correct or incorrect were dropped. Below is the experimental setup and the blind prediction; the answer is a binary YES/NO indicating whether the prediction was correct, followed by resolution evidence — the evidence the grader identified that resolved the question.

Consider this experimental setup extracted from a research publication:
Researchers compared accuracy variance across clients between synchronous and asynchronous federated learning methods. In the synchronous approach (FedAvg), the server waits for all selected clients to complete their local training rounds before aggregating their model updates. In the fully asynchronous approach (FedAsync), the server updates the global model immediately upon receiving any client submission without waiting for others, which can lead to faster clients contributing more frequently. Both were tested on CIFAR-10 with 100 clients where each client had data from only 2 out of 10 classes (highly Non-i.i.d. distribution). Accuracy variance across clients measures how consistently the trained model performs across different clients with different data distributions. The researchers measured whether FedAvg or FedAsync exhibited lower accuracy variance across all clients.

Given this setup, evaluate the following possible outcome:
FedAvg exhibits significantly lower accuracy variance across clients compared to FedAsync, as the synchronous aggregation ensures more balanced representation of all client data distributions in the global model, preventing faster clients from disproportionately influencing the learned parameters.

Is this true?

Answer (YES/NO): NO